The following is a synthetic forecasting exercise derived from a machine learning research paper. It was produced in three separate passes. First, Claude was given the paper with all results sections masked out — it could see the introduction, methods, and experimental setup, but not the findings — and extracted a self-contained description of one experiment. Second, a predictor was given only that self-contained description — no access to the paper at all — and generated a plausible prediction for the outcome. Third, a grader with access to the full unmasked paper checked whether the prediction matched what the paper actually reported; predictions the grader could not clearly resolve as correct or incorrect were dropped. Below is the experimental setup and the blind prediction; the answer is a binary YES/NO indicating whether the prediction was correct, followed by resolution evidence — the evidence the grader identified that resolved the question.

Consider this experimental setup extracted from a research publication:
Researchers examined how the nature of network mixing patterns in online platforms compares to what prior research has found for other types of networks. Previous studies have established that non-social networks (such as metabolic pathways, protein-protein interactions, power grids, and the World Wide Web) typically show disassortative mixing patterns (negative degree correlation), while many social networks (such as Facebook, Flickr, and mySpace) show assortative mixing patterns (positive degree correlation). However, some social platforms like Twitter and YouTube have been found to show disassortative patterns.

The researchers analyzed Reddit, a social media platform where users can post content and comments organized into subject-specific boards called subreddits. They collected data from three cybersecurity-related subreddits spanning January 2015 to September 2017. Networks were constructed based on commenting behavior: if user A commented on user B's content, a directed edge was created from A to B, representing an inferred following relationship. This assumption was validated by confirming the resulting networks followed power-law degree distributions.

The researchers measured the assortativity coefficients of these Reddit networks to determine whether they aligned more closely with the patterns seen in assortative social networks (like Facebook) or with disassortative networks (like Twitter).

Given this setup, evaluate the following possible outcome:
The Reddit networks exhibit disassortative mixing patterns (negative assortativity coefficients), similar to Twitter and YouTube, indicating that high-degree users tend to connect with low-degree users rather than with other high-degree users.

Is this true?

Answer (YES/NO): YES